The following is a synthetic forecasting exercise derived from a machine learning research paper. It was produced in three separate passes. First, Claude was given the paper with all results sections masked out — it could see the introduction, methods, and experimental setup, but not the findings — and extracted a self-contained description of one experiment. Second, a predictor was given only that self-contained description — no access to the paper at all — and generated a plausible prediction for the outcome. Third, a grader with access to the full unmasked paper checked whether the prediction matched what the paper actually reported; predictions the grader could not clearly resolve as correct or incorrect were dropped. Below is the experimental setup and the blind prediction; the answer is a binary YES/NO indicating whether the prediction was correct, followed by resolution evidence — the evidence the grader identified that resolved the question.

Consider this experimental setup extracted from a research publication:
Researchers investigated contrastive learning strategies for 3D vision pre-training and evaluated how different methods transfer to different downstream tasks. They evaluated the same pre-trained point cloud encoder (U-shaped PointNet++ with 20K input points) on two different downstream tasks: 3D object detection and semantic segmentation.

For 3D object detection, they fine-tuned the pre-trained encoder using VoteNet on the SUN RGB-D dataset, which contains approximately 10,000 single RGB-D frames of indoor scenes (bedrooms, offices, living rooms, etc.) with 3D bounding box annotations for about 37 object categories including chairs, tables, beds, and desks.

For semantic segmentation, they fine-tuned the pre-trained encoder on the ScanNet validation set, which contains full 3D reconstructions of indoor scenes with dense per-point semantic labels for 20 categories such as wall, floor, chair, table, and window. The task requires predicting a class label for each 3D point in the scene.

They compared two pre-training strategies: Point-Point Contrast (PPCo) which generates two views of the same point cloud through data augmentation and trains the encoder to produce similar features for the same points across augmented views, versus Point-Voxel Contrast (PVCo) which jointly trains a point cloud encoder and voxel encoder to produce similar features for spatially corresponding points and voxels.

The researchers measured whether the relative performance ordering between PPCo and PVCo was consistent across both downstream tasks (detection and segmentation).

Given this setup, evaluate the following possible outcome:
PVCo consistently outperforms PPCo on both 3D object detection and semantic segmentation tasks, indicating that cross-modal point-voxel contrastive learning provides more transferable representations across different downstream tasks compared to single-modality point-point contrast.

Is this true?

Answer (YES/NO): NO